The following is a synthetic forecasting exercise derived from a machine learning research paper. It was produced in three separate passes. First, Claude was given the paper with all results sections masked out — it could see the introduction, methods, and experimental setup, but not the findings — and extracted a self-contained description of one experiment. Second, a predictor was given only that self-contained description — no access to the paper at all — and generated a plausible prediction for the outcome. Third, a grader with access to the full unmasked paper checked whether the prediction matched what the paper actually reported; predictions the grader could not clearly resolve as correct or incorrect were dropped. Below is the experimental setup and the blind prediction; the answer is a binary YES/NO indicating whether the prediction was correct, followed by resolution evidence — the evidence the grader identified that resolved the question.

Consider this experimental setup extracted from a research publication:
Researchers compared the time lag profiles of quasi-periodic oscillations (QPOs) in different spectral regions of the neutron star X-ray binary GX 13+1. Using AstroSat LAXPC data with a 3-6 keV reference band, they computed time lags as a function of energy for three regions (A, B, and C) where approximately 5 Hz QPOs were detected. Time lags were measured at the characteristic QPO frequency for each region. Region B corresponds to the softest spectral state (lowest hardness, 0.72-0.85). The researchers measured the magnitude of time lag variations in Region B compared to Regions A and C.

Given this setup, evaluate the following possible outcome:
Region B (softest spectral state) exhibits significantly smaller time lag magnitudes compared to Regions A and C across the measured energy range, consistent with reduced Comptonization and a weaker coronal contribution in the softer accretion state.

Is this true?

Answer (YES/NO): NO